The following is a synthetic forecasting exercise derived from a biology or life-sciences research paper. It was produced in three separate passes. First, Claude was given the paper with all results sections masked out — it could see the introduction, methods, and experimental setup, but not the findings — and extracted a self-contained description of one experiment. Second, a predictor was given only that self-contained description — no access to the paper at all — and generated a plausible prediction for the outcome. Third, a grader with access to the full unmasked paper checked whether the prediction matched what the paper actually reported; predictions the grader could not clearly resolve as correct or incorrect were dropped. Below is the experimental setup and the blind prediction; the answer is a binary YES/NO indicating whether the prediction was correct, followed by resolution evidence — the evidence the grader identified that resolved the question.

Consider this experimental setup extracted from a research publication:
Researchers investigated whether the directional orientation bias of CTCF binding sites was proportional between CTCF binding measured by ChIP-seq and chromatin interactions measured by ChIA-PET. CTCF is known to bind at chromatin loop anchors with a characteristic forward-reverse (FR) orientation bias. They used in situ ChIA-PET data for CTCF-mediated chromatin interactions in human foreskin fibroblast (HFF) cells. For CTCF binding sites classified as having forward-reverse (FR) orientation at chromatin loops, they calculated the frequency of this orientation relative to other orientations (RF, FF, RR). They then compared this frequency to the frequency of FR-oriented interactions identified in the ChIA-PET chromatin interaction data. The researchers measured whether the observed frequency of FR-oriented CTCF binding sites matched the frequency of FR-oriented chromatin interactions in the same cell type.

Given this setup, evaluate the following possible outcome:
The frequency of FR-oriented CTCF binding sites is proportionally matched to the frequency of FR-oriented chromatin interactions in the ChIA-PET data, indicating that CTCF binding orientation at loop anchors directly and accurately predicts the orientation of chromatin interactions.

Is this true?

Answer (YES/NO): YES